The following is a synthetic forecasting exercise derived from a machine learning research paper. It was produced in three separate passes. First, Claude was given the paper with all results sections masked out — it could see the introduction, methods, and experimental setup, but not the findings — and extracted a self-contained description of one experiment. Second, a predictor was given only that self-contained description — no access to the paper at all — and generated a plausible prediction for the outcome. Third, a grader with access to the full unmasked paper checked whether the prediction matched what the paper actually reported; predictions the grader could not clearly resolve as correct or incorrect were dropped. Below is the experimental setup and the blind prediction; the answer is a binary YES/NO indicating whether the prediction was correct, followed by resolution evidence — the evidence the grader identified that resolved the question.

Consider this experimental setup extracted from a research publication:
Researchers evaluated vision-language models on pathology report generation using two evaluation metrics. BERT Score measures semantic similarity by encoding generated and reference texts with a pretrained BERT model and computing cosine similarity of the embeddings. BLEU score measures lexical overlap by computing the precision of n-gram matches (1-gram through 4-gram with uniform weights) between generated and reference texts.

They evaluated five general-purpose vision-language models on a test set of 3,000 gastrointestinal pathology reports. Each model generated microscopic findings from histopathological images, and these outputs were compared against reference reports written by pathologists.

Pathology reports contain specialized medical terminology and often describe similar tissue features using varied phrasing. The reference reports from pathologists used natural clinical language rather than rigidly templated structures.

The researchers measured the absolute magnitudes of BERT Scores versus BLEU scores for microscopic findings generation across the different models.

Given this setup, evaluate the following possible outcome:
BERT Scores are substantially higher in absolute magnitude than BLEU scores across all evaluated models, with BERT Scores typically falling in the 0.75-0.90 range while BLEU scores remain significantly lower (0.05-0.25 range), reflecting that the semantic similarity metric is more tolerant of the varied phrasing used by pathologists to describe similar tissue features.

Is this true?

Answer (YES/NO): NO